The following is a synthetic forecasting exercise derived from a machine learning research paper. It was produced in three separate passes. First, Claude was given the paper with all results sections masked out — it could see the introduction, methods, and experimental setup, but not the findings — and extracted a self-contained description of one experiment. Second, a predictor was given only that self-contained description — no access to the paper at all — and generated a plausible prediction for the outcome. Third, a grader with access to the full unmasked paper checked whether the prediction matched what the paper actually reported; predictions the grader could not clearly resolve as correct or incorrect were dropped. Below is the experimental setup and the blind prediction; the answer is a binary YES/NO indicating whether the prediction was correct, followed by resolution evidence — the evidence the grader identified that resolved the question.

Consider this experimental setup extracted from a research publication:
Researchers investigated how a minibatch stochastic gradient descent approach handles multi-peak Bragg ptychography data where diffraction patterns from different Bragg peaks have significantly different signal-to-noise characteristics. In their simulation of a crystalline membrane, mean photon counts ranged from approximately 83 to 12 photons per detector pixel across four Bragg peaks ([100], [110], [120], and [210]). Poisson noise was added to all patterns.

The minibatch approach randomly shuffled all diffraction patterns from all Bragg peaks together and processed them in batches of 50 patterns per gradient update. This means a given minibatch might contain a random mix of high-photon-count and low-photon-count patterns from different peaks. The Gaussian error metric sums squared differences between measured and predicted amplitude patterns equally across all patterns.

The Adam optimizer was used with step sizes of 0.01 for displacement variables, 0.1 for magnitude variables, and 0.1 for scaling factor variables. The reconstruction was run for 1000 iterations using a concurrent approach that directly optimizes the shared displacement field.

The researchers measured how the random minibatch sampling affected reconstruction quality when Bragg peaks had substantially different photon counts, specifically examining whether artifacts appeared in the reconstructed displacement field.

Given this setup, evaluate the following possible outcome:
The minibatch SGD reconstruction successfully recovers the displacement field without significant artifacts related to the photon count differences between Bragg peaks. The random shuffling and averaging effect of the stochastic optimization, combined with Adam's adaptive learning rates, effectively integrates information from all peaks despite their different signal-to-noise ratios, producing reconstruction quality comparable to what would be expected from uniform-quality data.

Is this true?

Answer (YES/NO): NO